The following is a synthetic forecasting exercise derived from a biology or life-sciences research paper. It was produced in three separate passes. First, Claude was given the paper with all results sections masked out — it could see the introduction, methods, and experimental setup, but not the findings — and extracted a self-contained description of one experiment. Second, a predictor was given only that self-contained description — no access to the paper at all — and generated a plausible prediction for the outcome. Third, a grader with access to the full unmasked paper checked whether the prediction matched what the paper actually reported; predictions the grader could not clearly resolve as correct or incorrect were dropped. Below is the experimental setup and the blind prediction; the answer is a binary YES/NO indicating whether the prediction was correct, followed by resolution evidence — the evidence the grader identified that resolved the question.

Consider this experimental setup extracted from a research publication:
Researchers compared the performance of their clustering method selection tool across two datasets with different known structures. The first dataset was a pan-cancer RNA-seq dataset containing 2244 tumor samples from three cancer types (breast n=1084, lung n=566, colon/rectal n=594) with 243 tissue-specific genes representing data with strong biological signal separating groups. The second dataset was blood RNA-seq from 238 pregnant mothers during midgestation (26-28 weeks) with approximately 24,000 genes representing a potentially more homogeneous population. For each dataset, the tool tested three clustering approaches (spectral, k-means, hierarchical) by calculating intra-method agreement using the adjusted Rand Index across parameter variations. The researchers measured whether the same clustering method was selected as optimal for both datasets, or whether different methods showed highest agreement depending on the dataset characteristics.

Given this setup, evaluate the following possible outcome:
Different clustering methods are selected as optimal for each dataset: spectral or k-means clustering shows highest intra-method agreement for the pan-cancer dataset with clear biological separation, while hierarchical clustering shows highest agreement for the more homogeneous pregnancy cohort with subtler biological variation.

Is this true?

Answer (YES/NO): NO